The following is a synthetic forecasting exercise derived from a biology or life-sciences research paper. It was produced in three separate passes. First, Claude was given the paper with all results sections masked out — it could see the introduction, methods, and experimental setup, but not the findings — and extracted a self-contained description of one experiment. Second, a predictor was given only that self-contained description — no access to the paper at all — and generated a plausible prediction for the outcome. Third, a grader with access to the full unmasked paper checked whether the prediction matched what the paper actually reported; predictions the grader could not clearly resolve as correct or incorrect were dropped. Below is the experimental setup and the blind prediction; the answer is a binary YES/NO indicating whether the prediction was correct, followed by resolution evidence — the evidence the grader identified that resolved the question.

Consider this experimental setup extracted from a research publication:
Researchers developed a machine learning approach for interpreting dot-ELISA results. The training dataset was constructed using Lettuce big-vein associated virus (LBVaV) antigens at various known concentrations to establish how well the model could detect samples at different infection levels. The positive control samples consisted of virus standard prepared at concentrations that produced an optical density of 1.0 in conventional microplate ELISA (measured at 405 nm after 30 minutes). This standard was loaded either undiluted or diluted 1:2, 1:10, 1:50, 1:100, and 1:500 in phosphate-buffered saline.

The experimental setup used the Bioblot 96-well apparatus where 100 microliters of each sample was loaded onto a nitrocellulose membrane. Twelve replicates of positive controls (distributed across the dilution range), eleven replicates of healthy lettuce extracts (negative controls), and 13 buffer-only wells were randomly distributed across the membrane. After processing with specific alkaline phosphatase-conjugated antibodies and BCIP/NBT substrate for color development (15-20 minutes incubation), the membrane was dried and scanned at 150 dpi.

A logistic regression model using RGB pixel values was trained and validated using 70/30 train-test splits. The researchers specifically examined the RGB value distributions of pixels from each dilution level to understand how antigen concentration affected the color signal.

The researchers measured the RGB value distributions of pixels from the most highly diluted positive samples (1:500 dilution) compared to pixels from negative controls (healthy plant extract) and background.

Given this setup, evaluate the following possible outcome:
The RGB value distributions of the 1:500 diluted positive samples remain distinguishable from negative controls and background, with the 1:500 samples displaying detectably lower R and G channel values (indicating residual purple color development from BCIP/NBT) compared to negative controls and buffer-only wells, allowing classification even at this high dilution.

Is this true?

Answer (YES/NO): NO